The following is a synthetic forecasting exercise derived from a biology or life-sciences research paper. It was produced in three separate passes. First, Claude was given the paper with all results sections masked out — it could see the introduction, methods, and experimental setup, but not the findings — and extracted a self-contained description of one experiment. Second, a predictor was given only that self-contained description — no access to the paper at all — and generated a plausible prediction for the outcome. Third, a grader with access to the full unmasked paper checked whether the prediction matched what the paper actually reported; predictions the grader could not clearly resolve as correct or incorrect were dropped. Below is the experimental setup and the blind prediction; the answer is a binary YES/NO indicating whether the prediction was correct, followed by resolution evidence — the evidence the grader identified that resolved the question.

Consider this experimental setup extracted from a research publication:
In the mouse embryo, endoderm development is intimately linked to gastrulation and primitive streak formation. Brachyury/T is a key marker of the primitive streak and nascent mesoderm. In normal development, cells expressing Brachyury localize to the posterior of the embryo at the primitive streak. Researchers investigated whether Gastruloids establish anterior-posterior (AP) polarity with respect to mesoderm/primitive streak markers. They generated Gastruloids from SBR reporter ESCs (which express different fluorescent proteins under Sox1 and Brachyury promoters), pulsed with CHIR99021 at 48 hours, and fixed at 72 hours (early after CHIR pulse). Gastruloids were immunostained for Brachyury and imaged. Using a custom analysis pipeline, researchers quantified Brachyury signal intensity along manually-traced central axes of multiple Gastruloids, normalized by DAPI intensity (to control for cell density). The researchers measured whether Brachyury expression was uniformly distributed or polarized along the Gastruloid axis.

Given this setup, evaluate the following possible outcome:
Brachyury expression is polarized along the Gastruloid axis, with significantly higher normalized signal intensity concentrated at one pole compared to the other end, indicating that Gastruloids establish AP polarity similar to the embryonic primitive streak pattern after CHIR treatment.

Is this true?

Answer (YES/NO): NO